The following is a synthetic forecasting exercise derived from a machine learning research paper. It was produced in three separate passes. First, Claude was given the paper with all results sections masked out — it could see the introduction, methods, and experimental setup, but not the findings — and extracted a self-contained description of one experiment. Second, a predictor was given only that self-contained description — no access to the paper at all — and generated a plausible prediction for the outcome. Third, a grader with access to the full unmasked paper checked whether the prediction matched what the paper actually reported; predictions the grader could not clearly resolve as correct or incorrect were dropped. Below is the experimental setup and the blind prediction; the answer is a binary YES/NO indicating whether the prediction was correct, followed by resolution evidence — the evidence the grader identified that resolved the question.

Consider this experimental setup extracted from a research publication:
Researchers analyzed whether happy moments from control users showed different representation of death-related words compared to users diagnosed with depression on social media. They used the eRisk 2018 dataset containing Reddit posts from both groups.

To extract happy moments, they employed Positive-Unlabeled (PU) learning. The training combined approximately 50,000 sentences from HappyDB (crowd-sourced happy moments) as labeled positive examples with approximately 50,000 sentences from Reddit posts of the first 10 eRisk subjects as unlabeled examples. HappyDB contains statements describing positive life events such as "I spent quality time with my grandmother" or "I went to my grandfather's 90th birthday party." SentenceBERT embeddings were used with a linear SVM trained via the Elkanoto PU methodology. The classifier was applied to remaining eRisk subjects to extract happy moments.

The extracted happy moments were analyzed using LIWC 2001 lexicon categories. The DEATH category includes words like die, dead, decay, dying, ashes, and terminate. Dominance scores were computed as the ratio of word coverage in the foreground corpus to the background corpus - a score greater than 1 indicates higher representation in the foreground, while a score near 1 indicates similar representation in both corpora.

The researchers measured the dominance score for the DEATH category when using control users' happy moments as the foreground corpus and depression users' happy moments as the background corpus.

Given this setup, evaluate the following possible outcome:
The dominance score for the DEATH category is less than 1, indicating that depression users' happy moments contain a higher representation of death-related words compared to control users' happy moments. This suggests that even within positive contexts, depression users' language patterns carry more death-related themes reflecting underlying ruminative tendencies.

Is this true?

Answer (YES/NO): NO